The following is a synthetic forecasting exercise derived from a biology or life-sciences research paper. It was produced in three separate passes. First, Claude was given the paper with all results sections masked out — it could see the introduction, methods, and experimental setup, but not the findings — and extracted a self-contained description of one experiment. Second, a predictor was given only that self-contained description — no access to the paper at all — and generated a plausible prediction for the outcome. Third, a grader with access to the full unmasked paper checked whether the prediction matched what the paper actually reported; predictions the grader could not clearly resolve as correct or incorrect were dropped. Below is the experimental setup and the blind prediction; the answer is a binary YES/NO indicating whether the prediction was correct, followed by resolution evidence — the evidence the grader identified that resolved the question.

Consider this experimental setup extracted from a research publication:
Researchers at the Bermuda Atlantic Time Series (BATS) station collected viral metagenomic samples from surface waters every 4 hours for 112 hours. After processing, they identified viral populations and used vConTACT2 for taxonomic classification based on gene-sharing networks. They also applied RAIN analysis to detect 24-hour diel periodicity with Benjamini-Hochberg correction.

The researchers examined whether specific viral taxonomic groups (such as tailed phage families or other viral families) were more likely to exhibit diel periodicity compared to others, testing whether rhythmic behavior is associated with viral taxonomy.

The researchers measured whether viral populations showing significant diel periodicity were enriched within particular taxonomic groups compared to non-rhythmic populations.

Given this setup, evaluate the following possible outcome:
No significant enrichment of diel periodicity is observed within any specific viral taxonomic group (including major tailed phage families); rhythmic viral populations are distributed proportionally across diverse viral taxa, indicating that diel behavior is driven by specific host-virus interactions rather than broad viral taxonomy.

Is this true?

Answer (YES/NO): YES